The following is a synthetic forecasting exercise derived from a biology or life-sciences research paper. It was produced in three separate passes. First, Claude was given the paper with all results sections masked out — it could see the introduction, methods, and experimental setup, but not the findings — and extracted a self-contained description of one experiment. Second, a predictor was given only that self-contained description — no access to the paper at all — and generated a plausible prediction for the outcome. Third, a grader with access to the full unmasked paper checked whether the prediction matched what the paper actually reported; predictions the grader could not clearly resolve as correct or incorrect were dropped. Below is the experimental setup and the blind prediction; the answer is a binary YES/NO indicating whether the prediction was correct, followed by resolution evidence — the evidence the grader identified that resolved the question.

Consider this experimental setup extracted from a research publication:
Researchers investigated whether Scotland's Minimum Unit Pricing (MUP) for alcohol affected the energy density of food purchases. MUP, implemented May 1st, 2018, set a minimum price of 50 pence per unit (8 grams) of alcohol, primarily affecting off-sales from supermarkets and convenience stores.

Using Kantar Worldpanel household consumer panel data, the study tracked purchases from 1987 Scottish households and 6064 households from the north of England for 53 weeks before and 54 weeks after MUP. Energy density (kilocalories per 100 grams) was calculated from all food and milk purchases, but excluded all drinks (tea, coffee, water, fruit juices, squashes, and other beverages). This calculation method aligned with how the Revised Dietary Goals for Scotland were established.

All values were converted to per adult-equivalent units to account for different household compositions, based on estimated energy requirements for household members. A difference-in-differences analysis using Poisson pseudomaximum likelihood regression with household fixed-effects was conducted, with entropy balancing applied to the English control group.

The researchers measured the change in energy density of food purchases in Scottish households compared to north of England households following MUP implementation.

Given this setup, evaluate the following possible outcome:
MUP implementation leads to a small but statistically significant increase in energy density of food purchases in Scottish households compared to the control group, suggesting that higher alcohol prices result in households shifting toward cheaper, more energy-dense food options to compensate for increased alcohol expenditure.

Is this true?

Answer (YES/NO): NO